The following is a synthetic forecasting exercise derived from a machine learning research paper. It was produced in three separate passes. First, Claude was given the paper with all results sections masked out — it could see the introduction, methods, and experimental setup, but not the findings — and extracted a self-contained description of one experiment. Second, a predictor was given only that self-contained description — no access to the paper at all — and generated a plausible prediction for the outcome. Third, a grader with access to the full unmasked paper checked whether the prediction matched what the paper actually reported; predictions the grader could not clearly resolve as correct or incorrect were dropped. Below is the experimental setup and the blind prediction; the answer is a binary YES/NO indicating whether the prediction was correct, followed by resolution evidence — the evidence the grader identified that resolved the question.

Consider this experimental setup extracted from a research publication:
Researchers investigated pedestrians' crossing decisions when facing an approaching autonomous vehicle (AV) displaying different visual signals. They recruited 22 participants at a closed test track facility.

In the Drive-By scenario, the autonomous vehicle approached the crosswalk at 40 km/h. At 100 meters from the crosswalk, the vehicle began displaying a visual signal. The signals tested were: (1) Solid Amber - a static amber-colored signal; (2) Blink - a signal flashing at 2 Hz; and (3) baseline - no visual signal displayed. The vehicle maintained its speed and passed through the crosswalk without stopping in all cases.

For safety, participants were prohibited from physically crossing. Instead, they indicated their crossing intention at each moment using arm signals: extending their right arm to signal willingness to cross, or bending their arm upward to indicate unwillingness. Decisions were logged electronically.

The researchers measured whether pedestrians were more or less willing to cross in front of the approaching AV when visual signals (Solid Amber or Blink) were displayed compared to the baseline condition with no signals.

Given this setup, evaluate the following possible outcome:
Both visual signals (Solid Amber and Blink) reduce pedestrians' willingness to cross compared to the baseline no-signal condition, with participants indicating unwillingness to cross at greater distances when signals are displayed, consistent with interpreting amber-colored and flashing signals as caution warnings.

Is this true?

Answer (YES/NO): NO